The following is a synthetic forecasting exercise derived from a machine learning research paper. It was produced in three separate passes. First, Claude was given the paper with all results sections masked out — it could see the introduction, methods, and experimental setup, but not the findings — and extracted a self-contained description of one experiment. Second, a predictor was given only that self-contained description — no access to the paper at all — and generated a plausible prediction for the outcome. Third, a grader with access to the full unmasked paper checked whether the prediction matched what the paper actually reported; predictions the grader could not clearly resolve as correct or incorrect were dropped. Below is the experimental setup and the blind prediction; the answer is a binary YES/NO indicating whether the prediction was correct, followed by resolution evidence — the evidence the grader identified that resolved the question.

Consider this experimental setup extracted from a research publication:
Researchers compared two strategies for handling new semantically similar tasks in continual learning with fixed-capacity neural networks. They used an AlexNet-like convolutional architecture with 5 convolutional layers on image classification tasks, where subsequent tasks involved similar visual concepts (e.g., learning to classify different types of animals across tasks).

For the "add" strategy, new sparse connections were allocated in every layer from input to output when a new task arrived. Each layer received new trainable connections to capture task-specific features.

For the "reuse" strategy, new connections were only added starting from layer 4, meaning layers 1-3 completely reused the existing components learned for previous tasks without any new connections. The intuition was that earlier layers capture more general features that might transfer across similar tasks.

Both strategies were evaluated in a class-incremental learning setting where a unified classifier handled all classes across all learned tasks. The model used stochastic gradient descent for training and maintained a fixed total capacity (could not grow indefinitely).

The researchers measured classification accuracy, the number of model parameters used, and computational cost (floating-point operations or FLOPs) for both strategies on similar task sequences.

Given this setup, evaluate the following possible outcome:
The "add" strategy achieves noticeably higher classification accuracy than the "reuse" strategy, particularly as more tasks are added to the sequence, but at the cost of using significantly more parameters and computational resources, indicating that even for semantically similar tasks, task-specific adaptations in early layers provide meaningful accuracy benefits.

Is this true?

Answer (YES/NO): NO